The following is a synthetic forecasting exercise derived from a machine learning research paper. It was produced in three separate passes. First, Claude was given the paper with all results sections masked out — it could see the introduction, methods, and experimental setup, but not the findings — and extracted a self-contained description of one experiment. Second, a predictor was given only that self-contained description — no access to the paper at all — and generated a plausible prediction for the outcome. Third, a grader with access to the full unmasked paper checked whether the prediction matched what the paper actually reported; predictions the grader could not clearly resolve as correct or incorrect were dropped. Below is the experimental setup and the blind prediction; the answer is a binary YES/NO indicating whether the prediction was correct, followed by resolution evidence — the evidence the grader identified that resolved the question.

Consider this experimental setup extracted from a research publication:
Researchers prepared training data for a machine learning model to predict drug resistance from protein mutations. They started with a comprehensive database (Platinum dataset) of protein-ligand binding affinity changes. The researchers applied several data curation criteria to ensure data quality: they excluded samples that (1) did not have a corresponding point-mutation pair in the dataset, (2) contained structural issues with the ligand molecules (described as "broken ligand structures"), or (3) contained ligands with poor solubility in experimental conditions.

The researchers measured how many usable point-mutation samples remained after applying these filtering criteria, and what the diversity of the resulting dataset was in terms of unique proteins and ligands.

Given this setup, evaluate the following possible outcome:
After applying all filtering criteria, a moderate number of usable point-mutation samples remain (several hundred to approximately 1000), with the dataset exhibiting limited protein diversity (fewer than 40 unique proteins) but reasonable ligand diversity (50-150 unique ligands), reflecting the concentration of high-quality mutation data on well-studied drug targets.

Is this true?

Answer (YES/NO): NO